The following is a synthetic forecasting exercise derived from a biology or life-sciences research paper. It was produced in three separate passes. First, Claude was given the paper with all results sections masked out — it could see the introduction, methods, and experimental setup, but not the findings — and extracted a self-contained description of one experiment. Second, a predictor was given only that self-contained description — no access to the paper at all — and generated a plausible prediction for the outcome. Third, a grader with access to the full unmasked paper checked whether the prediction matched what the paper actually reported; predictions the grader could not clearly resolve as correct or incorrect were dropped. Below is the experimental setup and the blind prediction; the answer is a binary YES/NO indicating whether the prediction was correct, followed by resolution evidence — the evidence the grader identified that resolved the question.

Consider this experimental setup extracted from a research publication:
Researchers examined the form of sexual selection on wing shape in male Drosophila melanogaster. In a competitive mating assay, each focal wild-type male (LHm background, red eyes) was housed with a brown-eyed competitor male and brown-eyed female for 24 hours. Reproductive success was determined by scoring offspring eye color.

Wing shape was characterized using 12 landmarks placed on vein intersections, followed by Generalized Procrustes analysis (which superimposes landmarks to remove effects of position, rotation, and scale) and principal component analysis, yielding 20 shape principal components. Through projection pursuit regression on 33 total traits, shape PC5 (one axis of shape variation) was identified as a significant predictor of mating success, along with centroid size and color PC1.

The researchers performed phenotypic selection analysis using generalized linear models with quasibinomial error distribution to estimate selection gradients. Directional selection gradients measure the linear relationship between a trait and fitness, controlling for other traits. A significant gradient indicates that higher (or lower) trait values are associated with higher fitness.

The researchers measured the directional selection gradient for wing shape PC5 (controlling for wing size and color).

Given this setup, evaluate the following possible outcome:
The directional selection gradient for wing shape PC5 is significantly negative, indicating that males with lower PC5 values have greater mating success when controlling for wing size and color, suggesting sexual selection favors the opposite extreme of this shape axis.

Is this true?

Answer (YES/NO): NO